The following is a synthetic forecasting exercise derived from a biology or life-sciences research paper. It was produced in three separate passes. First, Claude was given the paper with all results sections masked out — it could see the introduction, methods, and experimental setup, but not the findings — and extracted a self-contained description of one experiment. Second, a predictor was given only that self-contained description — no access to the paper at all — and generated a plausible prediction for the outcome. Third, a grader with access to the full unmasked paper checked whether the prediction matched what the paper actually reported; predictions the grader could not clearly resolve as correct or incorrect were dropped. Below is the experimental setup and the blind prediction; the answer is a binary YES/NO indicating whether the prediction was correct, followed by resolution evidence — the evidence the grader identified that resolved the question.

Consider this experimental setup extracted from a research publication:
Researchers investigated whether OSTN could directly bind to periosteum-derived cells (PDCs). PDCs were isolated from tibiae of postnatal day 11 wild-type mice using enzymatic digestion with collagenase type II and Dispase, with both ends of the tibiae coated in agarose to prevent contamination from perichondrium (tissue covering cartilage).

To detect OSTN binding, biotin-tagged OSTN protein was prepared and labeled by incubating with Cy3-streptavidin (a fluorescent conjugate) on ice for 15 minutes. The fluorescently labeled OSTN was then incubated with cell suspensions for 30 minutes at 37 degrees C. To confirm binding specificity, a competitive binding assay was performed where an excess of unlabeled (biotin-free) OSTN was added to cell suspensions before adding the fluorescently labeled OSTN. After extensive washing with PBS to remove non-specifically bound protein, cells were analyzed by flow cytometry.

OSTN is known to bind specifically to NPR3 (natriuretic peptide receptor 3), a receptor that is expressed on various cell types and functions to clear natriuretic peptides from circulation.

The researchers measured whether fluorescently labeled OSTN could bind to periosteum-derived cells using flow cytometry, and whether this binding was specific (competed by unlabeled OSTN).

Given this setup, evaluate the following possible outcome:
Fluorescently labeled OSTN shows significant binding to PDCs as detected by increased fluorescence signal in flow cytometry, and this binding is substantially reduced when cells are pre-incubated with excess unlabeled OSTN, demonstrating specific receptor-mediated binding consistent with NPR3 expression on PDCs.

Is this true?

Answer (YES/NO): YES